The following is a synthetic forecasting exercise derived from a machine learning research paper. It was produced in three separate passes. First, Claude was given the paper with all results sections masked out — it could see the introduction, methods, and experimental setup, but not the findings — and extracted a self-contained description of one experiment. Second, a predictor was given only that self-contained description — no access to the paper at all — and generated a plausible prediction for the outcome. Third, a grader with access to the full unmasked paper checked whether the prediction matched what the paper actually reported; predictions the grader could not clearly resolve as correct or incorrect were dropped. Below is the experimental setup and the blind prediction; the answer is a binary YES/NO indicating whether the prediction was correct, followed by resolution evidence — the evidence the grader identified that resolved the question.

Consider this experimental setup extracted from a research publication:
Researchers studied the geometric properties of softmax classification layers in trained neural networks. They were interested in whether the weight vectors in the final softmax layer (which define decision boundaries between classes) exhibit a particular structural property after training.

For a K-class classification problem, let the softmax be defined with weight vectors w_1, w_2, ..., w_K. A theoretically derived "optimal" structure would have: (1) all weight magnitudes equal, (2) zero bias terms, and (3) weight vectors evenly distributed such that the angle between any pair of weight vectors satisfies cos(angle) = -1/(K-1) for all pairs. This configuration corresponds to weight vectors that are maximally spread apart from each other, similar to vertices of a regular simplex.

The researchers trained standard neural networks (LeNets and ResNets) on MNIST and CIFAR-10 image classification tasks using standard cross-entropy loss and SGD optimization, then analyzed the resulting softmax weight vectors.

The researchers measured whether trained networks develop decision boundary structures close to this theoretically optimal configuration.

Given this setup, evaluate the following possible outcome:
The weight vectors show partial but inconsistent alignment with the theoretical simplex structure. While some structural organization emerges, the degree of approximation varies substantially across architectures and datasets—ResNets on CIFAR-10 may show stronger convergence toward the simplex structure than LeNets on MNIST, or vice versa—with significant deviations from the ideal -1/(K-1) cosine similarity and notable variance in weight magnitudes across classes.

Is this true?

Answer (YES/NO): NO